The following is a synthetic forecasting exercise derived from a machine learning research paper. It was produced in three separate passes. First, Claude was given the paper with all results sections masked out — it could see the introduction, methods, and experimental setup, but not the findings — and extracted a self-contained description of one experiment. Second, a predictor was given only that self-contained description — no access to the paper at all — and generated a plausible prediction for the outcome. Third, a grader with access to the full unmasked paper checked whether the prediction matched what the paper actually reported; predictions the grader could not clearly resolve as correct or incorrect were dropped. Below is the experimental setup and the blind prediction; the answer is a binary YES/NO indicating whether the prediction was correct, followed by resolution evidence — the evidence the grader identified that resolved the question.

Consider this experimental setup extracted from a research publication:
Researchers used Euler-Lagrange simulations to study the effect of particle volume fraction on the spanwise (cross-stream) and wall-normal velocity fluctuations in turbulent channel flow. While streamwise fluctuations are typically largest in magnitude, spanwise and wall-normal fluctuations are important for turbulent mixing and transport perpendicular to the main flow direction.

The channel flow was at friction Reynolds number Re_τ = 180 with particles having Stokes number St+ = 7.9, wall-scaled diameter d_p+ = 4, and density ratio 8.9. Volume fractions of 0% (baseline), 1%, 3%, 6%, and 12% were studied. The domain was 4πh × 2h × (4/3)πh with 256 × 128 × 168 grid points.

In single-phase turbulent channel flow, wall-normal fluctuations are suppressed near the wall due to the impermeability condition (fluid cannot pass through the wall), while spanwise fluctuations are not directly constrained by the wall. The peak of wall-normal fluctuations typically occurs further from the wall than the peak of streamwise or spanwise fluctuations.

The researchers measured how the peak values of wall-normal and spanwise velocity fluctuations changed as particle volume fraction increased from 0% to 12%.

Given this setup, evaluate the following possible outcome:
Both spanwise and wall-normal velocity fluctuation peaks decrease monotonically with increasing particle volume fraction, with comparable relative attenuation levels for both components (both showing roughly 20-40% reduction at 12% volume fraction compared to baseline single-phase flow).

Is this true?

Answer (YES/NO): NO